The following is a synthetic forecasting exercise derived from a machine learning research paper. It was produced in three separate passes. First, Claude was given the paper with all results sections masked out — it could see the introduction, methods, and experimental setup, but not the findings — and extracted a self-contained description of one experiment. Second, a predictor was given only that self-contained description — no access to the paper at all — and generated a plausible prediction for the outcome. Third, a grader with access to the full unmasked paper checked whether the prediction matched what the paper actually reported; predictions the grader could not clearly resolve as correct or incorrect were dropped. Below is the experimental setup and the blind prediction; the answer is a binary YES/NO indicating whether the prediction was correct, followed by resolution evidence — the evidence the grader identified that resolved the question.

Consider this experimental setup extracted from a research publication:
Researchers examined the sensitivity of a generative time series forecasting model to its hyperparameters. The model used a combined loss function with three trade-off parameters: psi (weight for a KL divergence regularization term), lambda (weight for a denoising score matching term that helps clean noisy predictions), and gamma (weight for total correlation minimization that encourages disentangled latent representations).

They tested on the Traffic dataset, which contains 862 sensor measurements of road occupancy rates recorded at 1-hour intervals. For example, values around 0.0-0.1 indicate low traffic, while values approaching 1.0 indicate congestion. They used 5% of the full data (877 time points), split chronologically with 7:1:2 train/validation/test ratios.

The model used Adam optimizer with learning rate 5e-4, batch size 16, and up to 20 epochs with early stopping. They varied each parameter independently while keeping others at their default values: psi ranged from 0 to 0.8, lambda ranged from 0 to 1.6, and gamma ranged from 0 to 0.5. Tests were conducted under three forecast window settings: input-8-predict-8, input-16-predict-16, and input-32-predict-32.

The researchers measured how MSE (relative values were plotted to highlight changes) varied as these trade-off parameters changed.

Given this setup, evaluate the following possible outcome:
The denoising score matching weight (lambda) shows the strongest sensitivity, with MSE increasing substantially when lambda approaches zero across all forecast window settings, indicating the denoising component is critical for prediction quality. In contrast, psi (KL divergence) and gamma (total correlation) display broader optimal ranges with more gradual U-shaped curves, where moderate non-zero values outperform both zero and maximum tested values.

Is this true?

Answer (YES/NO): NO